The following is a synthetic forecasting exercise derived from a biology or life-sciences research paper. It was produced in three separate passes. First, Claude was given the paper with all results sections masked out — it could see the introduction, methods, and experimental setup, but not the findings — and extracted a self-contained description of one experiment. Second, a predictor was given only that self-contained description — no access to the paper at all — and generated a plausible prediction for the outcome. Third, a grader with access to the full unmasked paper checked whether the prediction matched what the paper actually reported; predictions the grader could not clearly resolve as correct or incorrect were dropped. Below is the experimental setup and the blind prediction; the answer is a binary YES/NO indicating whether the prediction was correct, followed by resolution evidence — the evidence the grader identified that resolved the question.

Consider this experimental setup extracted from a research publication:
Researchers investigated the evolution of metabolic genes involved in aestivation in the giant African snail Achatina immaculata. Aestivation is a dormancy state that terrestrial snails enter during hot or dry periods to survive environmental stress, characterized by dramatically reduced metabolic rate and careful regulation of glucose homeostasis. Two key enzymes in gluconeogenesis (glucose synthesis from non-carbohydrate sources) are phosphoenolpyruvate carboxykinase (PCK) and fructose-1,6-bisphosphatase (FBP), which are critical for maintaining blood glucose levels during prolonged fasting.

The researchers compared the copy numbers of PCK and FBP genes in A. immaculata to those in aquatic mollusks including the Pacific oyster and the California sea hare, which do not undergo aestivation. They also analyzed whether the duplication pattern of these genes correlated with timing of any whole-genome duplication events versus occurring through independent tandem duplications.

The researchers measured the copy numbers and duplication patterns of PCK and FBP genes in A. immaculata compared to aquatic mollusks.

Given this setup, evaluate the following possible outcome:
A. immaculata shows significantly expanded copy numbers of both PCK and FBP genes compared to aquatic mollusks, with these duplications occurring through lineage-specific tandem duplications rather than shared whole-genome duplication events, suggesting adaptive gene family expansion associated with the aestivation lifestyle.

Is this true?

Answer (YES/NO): NO